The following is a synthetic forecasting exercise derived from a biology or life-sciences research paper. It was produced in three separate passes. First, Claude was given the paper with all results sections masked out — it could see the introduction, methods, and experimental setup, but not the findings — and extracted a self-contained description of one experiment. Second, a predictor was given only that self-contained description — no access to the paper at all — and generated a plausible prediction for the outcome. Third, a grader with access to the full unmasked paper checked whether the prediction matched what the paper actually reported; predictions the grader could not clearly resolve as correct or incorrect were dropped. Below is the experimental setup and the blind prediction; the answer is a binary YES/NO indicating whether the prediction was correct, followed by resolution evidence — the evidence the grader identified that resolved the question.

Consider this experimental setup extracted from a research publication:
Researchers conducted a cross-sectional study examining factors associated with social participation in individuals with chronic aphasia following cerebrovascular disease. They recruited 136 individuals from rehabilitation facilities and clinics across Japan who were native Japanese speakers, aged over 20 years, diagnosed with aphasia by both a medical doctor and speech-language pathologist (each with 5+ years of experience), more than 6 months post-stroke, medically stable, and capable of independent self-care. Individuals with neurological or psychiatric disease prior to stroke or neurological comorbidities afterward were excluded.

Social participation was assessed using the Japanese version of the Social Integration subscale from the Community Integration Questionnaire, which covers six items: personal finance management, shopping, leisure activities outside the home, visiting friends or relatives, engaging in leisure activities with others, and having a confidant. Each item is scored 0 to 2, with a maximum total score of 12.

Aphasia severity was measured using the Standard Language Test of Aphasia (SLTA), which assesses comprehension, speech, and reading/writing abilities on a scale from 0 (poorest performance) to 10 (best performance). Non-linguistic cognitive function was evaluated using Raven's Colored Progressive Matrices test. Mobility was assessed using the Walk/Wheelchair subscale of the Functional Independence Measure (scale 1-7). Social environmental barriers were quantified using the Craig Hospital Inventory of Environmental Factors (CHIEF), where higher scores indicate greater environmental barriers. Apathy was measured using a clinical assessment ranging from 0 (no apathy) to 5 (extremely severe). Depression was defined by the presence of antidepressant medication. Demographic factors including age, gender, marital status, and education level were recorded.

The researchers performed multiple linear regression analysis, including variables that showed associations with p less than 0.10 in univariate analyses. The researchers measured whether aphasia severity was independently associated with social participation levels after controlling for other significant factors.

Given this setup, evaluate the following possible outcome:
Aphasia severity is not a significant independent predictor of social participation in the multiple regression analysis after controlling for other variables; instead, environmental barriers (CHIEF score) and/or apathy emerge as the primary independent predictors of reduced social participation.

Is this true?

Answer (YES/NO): NO